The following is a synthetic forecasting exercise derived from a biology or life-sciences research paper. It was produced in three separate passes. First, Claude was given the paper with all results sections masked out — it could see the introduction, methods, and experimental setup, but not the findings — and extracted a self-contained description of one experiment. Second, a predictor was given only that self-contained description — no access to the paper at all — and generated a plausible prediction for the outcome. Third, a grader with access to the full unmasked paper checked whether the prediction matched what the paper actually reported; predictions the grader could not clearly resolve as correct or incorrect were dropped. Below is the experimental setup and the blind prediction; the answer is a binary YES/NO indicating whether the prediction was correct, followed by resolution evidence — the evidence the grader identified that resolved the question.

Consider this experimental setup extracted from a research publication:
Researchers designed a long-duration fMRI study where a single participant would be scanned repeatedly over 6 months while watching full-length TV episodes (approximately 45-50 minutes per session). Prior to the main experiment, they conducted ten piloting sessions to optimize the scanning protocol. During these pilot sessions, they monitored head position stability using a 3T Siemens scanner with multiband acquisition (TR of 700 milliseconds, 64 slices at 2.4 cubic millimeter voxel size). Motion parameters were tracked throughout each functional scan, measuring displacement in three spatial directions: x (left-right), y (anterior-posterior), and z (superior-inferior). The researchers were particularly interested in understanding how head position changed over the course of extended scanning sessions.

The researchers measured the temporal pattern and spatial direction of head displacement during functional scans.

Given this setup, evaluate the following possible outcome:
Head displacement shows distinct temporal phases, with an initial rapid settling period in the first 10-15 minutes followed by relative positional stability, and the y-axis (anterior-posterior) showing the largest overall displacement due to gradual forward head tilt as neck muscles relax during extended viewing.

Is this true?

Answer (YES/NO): NO